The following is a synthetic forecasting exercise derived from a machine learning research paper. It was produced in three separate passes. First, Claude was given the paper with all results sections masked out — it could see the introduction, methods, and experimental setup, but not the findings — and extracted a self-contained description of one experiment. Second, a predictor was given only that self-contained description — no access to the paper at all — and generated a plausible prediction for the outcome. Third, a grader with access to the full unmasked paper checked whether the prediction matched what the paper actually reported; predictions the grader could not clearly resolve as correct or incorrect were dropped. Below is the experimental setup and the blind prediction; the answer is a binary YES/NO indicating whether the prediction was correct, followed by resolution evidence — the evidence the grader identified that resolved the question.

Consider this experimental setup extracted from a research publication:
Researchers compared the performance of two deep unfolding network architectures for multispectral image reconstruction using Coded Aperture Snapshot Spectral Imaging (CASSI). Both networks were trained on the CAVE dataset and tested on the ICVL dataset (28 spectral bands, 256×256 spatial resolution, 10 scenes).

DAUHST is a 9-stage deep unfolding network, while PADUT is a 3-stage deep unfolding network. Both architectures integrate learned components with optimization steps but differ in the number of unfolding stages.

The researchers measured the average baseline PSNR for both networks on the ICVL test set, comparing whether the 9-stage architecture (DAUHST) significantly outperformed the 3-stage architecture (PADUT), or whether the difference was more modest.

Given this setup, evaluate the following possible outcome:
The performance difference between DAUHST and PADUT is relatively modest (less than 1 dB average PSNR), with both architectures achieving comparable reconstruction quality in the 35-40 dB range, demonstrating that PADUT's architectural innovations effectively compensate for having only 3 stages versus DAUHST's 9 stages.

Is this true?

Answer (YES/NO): NO